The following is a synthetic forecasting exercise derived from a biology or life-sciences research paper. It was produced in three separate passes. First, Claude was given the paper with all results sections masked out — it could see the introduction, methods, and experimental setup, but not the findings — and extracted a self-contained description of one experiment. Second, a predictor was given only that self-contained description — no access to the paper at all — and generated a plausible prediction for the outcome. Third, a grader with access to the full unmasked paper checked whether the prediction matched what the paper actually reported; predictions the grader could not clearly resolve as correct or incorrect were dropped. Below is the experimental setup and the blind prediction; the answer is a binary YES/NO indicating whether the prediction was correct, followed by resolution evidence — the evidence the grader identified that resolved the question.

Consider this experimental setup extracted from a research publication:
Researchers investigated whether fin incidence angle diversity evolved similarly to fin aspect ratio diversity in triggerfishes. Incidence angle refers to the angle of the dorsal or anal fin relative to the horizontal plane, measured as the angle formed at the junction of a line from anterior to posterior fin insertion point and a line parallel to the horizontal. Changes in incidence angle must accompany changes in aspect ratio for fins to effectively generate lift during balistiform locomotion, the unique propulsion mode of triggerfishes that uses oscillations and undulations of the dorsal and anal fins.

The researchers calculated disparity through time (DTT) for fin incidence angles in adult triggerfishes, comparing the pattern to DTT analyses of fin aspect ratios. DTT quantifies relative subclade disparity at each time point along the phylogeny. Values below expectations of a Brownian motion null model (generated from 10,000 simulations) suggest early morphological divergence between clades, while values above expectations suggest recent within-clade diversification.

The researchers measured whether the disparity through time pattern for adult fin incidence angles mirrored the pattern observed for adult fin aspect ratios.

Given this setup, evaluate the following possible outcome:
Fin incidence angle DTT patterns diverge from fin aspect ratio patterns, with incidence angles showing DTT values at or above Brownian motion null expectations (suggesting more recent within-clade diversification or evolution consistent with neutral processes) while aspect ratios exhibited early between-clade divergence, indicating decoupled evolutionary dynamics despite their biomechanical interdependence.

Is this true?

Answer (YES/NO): YES